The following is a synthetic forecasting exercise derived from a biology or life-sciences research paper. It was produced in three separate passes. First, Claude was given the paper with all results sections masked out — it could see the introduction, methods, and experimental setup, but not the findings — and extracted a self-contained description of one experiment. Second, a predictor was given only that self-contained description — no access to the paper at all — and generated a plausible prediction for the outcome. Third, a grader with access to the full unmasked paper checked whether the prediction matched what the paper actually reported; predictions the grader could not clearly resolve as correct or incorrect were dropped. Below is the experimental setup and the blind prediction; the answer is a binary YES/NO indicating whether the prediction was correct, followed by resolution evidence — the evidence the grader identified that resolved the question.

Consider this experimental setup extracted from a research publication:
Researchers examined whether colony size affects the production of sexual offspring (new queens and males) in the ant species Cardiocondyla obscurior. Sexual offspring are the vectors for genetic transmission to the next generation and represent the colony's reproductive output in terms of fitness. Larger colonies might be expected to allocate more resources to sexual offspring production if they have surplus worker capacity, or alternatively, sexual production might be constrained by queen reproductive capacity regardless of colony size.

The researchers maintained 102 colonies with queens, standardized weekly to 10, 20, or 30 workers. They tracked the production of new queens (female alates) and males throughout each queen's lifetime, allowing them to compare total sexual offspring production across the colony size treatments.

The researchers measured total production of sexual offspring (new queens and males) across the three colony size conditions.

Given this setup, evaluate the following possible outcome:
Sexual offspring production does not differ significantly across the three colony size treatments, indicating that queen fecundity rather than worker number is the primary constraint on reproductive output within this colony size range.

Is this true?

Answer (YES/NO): NO